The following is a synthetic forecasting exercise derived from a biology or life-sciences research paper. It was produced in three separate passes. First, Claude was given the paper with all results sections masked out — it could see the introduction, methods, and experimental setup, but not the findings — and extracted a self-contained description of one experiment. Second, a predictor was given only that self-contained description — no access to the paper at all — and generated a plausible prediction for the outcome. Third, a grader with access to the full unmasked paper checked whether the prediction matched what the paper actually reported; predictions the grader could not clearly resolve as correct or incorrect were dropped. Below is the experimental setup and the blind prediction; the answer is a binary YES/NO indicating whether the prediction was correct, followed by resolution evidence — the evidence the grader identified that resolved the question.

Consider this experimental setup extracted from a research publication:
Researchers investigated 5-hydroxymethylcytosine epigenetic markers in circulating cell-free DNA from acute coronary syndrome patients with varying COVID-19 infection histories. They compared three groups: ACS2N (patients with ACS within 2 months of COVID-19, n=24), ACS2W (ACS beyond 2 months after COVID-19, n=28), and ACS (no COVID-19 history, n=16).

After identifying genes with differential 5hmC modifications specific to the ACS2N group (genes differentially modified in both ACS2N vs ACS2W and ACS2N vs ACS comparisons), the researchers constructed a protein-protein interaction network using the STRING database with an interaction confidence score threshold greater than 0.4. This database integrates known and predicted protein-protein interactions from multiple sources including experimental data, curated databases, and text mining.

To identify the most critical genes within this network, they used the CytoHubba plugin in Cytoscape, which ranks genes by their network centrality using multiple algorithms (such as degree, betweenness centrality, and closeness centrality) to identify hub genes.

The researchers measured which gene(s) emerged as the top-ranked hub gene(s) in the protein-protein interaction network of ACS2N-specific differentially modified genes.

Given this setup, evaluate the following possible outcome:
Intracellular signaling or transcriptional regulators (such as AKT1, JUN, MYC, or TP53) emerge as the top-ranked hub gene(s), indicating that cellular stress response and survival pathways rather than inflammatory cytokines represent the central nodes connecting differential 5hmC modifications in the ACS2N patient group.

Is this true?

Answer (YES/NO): NO